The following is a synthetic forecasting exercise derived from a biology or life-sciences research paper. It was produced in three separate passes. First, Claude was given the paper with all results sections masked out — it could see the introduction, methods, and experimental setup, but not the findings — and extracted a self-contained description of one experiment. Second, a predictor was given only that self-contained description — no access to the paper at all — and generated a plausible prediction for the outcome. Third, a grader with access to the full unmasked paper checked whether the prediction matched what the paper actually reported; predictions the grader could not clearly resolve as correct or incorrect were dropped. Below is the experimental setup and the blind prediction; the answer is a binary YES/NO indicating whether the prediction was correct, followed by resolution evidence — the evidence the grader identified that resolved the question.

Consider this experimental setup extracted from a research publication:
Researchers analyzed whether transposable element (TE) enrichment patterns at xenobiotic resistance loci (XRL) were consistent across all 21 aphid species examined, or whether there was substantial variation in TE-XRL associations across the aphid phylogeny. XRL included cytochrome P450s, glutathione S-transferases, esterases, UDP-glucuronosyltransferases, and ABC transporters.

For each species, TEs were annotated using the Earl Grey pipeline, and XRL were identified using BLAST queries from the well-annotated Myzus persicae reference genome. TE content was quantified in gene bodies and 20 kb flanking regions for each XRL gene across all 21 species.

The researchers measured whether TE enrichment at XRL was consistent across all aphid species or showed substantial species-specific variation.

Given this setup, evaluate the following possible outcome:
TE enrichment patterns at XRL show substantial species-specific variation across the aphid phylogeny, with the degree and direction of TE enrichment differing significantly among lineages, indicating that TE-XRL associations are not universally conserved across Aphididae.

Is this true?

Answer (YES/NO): YES